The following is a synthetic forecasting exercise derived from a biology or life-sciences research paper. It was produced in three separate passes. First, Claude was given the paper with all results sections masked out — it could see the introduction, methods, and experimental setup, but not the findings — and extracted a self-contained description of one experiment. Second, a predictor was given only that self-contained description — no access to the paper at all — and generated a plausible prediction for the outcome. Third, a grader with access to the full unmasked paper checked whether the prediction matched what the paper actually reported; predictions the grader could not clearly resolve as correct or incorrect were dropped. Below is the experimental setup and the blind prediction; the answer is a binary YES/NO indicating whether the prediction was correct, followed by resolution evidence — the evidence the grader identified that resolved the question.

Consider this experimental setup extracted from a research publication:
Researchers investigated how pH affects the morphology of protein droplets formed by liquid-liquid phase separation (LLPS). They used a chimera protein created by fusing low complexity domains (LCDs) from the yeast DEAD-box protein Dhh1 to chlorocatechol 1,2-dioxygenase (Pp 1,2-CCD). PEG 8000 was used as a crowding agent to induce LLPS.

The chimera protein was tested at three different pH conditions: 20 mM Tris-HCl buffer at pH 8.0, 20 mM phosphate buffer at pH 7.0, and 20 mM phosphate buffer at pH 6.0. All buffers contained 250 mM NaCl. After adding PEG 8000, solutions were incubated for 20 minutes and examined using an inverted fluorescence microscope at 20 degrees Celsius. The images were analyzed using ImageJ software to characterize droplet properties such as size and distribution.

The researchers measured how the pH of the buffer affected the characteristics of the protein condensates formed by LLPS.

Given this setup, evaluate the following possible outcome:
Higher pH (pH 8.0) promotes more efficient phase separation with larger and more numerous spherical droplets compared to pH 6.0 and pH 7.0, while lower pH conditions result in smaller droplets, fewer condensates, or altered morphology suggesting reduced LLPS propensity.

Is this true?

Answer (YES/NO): NO